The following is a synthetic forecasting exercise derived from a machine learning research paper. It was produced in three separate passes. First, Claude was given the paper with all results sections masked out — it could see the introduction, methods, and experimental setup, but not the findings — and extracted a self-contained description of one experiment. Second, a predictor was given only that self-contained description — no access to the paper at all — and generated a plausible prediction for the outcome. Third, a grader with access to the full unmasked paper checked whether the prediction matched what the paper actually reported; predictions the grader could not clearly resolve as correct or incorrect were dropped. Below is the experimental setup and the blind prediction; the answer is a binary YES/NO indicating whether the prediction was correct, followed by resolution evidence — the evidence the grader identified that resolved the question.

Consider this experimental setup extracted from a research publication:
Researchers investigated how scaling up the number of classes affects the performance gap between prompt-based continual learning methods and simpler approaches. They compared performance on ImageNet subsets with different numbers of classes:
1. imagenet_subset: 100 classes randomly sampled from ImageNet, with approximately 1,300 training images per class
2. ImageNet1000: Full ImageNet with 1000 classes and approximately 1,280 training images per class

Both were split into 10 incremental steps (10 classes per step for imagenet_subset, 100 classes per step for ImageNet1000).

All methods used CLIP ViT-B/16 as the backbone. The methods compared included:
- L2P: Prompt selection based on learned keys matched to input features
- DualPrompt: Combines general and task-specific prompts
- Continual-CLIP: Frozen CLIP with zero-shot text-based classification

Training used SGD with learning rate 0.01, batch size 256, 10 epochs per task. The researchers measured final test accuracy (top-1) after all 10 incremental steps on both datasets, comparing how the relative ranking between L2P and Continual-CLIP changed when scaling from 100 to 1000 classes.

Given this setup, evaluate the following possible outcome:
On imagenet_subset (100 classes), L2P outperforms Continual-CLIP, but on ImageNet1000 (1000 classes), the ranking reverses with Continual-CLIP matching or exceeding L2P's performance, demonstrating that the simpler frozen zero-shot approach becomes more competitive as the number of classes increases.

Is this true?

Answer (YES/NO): NO